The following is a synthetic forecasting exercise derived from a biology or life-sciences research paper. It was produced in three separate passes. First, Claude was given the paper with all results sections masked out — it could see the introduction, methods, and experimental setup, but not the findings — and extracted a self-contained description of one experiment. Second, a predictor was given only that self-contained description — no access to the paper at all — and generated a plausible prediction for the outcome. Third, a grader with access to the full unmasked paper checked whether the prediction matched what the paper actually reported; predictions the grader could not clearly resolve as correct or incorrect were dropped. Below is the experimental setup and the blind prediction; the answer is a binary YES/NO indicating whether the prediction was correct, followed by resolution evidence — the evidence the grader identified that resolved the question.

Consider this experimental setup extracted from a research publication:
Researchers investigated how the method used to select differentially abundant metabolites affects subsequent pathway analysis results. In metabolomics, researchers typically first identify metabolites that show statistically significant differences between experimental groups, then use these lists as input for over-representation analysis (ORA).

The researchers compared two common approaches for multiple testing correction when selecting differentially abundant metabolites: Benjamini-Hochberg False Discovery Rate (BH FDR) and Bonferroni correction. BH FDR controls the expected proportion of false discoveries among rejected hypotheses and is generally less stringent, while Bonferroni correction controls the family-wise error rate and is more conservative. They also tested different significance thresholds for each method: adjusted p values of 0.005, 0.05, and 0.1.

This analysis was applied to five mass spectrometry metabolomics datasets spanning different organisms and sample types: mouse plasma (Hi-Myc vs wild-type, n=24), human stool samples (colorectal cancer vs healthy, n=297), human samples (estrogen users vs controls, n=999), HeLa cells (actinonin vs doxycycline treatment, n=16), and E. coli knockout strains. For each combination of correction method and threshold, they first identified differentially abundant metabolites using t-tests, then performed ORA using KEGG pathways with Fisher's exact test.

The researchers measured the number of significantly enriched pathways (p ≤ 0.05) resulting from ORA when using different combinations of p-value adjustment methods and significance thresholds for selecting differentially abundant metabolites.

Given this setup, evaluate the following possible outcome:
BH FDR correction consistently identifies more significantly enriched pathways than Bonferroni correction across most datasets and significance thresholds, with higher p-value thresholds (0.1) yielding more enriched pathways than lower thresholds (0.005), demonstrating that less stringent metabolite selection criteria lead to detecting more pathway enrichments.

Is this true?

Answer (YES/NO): NO